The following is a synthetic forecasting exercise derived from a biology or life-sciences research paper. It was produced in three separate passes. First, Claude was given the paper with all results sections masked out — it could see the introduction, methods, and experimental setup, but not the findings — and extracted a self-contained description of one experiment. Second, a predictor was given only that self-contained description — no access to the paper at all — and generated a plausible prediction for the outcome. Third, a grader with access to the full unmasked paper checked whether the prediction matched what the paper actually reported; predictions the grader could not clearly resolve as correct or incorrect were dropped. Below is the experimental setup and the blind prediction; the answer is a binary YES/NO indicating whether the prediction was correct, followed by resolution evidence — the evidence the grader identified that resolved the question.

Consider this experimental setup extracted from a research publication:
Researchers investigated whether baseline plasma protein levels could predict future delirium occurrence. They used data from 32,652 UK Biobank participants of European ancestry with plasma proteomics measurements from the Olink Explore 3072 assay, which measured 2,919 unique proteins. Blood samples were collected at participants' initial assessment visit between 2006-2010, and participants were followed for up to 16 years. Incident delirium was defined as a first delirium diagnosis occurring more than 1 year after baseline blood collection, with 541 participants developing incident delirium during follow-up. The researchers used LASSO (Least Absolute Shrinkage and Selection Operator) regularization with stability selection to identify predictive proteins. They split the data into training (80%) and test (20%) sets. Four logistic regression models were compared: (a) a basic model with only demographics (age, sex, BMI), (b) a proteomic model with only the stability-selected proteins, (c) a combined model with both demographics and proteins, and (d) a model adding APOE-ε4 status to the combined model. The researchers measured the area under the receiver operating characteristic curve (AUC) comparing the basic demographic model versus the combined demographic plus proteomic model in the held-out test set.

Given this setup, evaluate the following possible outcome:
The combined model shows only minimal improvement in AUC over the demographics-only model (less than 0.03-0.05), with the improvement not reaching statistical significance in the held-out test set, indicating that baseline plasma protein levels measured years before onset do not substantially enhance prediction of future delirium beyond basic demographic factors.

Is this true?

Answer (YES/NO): YES